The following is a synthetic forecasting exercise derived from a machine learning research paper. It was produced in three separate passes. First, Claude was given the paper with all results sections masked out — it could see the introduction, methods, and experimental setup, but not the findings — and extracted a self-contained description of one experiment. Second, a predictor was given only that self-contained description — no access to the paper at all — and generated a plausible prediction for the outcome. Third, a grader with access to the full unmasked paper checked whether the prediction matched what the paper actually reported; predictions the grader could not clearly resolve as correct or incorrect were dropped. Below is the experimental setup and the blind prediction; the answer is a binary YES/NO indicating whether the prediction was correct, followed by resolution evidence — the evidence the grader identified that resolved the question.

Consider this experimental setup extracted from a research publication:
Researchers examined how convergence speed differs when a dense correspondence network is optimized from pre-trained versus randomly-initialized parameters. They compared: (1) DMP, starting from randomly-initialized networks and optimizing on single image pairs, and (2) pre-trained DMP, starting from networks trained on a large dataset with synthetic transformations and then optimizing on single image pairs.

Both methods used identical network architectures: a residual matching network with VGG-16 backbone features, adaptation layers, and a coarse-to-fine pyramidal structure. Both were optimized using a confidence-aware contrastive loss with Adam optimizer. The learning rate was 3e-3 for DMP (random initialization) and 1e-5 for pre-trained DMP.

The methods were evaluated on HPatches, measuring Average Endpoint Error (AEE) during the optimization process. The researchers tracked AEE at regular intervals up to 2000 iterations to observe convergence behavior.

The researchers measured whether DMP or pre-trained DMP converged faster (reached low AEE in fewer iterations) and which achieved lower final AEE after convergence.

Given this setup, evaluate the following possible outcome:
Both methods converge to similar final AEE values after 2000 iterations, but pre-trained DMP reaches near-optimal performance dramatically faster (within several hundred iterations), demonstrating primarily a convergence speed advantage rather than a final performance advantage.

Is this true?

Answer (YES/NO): NO